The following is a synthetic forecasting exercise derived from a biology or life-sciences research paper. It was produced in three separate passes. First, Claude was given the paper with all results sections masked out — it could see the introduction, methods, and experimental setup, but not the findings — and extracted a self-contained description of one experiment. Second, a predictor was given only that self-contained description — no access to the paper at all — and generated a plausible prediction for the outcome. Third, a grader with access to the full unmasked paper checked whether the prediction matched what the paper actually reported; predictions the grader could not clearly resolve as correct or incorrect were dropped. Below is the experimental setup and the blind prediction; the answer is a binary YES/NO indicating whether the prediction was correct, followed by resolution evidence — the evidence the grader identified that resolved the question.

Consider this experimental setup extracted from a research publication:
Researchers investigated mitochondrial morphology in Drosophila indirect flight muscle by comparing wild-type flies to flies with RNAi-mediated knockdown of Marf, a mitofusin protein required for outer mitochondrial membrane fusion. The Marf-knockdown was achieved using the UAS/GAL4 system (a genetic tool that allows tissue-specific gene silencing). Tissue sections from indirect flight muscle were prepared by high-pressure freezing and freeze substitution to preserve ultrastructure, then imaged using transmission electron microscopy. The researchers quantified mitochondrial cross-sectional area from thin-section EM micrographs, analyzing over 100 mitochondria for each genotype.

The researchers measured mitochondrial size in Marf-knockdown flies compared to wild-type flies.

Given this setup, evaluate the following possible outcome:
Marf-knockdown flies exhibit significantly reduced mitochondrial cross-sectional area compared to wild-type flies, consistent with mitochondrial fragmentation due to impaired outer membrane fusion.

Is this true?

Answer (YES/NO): YES